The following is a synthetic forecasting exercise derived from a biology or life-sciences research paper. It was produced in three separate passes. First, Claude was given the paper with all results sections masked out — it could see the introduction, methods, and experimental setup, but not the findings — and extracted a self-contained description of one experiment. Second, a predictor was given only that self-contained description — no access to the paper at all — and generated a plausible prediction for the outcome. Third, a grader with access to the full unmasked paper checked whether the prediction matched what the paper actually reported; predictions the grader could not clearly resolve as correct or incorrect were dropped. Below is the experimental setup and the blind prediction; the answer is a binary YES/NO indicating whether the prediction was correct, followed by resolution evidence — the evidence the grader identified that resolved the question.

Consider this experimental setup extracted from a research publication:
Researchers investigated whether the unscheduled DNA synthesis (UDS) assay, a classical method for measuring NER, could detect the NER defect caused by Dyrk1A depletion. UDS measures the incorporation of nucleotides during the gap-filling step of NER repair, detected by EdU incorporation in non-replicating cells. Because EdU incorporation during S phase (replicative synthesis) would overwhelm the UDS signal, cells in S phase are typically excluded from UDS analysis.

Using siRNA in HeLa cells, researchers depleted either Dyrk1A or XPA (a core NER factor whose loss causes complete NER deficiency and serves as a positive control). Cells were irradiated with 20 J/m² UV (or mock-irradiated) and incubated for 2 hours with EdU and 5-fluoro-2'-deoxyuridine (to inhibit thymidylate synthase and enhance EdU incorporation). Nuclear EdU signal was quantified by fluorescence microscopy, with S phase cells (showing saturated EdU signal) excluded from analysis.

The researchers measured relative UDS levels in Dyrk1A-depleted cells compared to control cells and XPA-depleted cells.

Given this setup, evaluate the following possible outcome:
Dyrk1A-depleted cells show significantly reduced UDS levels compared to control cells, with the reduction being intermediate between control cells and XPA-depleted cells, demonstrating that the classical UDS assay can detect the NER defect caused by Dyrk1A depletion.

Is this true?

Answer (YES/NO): NO